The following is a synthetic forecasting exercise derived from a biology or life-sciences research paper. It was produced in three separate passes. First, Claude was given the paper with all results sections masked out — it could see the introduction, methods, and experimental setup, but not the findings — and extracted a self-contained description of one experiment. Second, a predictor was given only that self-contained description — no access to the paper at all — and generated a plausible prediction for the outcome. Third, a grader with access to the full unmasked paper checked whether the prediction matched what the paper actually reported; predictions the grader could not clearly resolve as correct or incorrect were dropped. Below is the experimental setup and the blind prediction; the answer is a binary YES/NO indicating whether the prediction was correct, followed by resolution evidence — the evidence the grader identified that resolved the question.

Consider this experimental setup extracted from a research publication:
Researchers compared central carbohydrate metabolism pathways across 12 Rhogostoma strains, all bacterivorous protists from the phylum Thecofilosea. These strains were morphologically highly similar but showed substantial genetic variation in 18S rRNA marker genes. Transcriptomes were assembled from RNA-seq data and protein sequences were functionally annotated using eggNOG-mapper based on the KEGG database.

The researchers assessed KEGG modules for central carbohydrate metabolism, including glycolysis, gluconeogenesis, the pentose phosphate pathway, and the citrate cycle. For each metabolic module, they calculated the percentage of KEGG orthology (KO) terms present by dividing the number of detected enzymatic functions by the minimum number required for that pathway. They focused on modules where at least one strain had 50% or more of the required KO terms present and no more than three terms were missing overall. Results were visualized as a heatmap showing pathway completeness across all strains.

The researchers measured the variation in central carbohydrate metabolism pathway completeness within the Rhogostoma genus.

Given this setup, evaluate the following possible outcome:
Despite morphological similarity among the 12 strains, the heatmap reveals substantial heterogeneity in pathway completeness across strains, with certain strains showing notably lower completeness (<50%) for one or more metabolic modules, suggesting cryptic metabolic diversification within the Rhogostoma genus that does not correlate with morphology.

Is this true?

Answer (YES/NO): NO